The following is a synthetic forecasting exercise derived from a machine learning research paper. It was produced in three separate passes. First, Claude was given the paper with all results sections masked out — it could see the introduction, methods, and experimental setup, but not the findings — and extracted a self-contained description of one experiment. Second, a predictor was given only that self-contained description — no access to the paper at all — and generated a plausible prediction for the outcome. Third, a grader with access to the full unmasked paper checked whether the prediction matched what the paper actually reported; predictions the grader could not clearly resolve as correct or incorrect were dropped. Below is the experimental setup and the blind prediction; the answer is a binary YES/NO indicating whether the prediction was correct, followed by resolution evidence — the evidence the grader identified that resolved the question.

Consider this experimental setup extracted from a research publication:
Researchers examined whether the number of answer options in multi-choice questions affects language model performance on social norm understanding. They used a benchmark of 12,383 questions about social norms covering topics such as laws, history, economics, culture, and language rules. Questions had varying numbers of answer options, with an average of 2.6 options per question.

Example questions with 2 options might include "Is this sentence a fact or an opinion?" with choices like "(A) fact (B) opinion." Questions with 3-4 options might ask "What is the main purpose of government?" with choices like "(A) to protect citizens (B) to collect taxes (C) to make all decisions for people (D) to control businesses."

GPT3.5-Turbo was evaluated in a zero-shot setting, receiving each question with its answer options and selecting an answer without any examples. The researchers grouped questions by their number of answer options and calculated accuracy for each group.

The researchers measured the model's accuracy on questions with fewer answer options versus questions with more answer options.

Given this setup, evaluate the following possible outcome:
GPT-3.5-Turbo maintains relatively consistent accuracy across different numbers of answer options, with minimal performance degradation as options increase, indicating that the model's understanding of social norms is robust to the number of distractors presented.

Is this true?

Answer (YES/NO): NO